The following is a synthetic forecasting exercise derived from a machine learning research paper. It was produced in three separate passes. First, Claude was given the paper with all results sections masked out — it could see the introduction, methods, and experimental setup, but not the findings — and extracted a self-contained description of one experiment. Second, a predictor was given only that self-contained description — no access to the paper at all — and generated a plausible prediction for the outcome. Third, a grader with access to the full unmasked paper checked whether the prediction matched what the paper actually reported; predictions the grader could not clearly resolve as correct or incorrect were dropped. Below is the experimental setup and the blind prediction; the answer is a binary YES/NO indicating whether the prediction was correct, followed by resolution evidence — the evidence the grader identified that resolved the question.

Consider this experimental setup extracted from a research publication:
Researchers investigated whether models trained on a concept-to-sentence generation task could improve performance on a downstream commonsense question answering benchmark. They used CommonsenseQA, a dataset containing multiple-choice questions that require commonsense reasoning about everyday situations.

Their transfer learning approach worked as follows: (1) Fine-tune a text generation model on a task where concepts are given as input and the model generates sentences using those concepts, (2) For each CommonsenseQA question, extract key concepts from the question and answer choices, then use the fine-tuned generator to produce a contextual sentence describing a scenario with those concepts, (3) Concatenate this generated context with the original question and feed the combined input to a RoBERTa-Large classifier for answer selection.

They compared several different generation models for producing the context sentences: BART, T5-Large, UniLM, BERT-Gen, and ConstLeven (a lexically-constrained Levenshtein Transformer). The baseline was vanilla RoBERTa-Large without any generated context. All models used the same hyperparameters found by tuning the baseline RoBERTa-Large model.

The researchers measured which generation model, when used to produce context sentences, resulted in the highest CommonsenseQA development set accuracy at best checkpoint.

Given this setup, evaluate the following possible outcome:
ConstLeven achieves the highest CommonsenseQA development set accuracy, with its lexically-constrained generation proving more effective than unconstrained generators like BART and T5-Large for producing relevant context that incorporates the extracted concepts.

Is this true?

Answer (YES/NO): NO